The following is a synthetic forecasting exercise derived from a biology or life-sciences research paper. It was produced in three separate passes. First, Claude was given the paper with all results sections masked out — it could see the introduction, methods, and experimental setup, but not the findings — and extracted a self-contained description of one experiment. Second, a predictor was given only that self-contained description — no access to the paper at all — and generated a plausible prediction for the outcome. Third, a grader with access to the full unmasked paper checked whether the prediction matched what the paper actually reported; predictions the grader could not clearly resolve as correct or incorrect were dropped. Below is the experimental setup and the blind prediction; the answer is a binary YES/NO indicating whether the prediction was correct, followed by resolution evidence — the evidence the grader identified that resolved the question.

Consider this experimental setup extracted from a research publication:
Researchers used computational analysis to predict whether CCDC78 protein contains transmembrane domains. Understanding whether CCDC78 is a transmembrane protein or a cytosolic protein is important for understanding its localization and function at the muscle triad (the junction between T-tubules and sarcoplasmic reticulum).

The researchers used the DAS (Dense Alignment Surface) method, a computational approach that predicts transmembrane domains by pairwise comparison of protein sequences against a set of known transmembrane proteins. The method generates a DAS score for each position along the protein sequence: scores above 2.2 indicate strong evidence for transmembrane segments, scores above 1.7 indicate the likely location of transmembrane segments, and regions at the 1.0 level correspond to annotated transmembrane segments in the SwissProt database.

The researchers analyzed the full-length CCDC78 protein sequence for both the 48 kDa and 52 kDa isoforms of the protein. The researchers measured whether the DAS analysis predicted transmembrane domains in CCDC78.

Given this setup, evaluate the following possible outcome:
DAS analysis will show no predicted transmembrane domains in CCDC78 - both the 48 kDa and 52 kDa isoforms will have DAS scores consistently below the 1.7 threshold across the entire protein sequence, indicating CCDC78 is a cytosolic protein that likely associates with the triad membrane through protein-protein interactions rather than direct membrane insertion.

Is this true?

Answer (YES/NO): NO